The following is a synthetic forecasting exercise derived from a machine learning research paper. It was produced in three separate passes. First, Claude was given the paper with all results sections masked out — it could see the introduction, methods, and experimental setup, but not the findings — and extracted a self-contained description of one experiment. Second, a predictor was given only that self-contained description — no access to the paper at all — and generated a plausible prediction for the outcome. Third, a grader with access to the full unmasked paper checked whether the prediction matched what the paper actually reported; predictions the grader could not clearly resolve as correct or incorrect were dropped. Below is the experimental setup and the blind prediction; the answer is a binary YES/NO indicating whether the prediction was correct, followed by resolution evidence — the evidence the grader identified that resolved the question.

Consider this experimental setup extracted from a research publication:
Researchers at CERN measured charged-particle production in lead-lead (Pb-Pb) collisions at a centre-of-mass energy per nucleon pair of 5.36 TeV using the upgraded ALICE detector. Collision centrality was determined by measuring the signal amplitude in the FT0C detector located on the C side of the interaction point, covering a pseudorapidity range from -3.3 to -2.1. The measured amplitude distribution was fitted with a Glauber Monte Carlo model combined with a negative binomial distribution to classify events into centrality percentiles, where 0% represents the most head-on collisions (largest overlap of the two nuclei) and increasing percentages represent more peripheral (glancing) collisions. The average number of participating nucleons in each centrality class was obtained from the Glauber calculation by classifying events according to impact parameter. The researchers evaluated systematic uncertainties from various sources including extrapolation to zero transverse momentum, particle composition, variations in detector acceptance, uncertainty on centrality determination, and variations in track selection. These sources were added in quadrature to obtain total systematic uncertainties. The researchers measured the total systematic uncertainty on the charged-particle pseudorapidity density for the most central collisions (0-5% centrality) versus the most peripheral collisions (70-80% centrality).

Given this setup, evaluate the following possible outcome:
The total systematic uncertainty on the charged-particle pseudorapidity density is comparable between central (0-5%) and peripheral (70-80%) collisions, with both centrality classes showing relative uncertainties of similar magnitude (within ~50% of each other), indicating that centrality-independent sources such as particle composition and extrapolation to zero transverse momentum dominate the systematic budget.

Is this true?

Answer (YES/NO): NO